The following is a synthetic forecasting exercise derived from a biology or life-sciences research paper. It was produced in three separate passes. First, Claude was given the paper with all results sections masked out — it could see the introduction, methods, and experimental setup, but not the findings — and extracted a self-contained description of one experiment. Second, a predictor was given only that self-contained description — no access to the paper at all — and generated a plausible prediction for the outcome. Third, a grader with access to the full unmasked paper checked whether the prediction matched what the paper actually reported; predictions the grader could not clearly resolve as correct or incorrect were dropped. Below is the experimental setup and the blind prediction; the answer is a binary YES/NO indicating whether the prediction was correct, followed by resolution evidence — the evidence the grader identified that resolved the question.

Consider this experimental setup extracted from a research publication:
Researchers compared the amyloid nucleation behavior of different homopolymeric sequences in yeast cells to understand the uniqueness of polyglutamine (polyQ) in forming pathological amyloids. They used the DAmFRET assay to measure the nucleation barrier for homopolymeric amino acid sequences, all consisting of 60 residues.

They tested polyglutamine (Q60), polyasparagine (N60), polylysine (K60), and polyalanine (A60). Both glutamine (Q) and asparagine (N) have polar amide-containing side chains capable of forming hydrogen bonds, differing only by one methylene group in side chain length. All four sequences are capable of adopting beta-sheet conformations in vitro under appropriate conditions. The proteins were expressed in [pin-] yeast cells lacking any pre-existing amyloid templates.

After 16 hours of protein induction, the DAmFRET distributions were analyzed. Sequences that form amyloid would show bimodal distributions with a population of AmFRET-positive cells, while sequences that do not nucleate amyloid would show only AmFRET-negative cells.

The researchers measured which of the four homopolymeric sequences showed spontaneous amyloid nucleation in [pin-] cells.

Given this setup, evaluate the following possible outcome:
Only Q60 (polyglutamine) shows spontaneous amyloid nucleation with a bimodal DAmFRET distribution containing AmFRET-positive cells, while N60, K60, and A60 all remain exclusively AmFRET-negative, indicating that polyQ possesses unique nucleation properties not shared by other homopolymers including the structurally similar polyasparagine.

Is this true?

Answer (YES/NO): NO